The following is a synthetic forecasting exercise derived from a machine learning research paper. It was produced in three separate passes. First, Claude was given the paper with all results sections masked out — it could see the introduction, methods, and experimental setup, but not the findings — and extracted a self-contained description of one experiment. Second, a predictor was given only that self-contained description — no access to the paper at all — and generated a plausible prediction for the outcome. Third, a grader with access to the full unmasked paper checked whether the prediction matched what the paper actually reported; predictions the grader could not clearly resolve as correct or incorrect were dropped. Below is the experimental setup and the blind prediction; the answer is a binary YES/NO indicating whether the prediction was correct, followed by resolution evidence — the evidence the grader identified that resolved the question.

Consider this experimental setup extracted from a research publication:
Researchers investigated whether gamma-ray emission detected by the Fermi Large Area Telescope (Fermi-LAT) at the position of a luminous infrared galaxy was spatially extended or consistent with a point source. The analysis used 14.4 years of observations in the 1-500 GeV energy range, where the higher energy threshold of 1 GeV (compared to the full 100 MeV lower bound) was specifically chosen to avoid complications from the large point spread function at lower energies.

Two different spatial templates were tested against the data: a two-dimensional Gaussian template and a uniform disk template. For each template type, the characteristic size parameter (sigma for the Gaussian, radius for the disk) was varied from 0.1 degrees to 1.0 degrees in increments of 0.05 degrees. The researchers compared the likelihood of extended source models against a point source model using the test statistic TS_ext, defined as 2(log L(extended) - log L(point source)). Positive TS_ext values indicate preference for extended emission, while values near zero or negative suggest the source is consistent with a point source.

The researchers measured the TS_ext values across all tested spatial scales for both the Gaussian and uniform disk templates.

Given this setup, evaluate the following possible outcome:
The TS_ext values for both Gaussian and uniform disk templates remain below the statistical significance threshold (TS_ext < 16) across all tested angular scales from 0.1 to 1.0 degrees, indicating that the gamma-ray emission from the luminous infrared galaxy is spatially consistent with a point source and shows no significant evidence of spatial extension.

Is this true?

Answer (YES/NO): YES